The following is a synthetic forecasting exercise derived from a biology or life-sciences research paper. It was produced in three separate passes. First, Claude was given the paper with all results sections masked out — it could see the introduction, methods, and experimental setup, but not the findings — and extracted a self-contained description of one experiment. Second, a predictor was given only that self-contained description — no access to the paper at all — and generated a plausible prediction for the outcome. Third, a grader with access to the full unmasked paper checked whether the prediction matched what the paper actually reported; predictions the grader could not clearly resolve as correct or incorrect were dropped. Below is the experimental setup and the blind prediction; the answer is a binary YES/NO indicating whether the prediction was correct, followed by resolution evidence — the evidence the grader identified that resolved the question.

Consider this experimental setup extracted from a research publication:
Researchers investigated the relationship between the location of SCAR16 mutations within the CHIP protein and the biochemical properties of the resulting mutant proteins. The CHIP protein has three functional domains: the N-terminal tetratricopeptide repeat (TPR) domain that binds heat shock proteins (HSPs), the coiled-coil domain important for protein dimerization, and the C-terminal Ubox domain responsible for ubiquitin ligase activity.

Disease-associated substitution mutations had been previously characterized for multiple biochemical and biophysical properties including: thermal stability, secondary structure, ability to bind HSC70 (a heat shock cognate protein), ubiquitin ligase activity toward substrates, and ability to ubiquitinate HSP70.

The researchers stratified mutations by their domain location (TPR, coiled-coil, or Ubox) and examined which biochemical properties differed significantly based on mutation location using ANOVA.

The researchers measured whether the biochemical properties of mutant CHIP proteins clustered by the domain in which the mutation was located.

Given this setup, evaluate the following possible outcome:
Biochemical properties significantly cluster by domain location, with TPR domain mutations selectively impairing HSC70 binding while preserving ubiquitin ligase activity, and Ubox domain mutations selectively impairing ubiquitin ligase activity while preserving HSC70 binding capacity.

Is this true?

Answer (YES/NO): NO